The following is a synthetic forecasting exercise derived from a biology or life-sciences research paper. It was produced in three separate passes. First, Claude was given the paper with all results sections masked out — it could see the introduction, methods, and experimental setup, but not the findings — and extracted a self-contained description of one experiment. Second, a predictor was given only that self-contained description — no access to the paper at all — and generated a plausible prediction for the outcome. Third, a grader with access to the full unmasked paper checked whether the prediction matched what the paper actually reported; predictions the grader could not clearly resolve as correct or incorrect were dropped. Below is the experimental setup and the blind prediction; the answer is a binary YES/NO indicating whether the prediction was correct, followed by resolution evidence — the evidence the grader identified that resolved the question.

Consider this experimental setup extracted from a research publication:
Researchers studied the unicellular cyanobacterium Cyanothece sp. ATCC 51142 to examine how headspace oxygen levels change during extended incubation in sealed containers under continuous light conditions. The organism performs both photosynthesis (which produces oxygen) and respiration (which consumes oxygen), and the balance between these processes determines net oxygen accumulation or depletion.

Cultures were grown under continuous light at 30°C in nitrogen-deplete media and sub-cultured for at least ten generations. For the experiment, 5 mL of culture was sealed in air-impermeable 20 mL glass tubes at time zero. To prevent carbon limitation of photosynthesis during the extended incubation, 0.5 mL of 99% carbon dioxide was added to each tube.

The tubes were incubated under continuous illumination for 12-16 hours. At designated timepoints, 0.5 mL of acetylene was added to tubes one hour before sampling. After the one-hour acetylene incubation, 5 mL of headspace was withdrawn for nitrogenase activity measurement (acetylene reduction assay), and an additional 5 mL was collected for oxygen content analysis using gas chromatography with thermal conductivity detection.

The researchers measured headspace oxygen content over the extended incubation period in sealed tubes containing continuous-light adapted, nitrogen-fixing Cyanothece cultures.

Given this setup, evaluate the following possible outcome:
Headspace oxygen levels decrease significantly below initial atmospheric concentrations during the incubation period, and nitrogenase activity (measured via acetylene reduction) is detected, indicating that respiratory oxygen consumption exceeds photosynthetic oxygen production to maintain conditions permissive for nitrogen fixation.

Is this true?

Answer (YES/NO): NO